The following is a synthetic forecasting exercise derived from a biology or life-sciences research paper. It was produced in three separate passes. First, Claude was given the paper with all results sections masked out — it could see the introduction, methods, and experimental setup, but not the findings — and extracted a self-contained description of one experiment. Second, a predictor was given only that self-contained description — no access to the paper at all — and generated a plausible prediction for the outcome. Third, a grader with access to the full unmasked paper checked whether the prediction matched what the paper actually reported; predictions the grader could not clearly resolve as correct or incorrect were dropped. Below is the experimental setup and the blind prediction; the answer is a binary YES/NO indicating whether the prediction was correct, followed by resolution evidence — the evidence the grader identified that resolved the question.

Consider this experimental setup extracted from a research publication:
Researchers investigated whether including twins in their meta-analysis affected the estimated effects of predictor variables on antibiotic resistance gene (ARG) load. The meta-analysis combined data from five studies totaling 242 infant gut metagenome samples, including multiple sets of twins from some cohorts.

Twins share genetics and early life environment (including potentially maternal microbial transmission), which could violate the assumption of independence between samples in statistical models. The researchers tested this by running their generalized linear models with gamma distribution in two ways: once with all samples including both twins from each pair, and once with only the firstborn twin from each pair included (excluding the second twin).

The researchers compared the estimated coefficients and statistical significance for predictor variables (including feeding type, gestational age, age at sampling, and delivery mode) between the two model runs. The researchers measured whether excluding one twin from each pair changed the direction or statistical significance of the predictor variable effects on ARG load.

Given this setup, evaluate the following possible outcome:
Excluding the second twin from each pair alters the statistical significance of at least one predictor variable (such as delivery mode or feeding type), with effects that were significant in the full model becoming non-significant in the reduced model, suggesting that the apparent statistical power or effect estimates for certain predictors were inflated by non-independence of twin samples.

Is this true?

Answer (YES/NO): NO